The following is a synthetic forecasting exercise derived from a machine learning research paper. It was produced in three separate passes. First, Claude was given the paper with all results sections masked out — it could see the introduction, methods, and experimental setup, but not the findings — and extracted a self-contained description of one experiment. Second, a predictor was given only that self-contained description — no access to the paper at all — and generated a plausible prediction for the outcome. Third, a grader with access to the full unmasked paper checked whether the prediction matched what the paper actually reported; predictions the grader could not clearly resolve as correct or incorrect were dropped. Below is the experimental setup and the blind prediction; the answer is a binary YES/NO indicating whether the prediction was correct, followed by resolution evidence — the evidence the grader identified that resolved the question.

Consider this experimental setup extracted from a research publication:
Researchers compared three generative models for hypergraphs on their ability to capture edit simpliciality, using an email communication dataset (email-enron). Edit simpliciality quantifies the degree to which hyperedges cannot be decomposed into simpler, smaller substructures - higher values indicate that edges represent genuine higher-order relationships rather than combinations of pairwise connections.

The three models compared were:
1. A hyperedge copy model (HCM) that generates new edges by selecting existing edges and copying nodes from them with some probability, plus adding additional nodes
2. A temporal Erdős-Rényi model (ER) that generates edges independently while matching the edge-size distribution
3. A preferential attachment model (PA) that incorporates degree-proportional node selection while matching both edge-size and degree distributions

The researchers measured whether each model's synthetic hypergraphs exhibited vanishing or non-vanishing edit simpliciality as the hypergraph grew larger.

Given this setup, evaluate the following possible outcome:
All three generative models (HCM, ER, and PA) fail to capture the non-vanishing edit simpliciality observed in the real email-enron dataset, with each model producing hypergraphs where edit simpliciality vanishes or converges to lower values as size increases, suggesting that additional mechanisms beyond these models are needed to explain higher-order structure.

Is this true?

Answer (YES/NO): NO